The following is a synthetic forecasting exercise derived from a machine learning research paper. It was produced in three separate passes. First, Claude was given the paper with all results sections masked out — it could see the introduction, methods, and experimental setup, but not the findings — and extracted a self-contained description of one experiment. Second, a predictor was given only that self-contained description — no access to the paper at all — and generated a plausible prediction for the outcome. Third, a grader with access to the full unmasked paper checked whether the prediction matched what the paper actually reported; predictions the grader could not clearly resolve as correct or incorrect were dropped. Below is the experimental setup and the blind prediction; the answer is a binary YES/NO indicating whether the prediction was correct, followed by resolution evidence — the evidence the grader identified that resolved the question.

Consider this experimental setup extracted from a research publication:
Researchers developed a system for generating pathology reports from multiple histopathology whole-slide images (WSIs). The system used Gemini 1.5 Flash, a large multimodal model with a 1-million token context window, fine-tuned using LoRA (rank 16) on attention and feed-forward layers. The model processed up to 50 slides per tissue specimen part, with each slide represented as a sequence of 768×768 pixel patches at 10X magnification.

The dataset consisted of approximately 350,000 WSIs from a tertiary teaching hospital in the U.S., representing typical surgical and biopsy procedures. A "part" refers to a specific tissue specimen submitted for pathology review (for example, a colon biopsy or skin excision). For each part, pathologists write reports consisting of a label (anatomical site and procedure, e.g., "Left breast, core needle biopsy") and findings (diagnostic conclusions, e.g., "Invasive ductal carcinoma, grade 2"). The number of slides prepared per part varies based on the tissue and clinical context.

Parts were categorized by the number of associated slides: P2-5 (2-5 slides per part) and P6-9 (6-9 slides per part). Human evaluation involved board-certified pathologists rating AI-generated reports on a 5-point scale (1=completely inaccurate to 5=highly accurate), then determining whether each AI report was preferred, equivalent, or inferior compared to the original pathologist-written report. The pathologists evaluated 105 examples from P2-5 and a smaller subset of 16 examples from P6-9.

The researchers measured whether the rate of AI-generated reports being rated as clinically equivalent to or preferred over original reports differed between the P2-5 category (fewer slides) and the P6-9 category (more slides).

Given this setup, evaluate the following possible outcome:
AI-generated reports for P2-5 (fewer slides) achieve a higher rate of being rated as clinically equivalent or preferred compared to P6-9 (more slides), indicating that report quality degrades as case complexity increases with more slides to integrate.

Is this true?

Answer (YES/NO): YES